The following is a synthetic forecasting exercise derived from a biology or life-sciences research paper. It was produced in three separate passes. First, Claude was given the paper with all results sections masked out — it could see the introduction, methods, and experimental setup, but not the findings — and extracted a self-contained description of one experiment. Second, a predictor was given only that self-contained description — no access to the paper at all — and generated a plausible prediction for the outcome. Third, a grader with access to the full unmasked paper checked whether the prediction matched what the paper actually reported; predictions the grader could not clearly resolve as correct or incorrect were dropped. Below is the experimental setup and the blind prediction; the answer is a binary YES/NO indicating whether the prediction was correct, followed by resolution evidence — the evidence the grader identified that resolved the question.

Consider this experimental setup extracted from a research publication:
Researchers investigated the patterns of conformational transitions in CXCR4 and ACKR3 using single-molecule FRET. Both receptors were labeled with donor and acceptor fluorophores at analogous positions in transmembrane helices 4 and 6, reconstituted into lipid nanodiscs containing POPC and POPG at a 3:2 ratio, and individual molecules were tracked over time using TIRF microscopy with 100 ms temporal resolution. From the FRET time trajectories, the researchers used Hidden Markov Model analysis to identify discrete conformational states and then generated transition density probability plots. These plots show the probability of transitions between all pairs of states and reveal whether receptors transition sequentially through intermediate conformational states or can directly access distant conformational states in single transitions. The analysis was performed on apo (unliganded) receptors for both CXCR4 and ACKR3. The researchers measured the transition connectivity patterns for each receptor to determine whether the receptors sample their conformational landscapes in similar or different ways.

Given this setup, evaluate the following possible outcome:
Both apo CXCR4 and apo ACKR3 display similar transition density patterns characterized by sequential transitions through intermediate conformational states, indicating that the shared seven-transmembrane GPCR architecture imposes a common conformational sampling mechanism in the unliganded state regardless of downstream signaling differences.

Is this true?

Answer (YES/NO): NO